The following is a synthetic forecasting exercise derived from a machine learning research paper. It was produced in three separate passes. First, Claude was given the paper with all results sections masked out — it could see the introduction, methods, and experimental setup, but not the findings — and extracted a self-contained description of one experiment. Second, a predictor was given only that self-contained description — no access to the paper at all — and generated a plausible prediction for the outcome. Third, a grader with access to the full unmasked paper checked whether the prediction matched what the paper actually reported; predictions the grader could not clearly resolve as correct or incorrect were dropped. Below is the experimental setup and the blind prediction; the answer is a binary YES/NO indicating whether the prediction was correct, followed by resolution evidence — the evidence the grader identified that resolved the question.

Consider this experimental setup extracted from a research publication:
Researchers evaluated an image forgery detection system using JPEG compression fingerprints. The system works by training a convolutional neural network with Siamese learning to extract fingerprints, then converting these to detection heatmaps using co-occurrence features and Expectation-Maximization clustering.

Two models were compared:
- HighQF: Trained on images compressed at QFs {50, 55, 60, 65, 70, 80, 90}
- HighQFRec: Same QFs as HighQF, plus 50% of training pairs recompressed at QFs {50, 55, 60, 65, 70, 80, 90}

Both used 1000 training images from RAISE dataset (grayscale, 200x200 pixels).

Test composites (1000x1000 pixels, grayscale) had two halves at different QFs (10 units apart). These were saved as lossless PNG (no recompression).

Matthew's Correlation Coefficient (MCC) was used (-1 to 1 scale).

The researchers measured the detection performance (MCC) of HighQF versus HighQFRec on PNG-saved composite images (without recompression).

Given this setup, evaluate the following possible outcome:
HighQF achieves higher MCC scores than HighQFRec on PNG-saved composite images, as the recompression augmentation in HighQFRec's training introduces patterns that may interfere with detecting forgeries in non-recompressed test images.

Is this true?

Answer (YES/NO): YES